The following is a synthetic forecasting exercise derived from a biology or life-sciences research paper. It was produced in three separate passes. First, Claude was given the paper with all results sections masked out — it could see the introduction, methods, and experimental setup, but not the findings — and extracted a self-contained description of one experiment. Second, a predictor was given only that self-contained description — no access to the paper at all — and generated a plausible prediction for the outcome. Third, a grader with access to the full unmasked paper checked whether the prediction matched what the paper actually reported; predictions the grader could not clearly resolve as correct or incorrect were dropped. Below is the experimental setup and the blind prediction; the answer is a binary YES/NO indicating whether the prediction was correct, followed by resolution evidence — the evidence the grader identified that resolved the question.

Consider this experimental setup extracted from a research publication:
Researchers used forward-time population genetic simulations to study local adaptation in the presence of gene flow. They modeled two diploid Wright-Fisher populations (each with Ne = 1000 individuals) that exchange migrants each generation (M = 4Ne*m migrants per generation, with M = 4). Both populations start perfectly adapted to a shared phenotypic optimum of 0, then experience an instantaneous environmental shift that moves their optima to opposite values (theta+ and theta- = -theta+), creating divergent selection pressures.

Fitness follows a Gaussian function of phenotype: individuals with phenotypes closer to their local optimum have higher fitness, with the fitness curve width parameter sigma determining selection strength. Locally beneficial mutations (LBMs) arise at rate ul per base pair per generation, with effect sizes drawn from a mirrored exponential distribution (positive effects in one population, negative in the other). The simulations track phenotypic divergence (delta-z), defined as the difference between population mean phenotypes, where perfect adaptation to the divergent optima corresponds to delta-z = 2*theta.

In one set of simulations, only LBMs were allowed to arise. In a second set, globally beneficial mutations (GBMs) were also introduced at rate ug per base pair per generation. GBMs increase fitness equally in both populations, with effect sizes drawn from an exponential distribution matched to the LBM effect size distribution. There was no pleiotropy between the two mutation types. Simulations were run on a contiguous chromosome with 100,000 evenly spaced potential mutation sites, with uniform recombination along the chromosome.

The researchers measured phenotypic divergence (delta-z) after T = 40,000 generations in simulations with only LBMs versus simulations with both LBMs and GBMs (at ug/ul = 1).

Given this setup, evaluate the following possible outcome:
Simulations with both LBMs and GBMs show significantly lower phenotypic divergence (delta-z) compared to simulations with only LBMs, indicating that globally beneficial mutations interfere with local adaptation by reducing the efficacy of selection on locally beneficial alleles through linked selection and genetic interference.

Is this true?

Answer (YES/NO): YES